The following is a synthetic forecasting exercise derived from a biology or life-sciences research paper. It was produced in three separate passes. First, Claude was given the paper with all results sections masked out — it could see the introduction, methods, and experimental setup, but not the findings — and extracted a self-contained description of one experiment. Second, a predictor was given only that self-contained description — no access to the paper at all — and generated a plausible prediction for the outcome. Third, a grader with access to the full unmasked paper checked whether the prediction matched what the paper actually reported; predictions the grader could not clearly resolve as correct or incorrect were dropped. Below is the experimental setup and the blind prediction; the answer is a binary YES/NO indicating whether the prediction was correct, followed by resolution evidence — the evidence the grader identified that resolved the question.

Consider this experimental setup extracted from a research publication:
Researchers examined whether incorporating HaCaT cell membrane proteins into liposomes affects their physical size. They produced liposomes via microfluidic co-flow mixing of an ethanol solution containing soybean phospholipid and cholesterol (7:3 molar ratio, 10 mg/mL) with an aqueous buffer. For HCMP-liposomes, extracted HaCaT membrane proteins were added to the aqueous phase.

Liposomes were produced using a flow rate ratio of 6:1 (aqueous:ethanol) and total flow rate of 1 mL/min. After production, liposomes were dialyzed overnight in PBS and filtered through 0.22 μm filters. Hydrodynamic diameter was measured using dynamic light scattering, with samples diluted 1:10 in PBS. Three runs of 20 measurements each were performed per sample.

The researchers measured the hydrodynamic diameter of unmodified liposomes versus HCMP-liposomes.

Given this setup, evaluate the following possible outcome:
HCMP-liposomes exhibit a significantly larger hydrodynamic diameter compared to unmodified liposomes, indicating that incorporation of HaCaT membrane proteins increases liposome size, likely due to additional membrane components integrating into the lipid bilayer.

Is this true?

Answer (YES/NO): YES